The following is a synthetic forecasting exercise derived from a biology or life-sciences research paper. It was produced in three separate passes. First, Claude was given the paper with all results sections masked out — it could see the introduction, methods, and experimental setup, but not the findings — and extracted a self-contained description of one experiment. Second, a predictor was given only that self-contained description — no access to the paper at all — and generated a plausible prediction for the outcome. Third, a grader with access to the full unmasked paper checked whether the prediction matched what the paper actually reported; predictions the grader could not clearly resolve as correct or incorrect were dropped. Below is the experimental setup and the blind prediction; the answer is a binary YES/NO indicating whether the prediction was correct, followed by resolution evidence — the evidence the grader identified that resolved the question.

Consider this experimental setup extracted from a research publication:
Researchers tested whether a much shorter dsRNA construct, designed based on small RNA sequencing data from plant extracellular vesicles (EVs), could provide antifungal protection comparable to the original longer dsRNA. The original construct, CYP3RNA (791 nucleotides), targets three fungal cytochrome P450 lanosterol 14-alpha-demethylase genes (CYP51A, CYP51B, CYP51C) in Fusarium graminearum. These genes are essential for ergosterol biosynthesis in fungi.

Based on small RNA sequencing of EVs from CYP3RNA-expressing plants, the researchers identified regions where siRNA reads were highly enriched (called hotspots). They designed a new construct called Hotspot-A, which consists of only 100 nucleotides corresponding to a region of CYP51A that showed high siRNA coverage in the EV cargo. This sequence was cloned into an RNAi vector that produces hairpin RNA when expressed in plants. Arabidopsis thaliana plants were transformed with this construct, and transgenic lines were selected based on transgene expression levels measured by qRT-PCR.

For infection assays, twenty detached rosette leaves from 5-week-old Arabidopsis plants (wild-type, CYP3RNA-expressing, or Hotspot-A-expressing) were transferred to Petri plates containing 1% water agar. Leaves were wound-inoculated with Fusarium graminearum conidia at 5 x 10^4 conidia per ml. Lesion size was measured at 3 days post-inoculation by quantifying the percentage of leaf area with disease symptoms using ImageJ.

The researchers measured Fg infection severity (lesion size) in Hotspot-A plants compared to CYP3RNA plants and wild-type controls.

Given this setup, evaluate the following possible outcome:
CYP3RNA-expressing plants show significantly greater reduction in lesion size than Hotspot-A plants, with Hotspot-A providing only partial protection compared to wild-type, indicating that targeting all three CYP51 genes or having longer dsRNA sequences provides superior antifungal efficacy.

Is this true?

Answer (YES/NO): NO